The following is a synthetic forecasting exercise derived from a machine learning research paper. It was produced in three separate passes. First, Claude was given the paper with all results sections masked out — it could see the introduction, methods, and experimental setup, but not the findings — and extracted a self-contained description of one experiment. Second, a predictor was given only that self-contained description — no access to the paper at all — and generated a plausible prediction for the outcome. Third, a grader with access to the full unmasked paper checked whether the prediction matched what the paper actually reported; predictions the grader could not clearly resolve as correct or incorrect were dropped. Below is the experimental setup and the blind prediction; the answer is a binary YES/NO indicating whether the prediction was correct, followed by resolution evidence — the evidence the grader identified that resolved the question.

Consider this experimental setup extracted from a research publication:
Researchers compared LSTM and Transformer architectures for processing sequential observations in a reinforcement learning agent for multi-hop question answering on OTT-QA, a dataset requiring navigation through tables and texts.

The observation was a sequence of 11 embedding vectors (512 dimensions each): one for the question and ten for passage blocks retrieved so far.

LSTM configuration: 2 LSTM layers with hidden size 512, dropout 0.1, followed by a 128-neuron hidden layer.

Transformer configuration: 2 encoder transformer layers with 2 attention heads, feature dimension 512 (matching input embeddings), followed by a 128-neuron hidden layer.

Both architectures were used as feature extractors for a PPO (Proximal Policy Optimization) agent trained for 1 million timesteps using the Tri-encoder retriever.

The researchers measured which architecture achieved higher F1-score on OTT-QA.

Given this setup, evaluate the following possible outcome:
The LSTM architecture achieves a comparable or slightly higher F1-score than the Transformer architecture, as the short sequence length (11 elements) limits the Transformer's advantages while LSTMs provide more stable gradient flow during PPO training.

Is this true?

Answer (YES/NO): YES